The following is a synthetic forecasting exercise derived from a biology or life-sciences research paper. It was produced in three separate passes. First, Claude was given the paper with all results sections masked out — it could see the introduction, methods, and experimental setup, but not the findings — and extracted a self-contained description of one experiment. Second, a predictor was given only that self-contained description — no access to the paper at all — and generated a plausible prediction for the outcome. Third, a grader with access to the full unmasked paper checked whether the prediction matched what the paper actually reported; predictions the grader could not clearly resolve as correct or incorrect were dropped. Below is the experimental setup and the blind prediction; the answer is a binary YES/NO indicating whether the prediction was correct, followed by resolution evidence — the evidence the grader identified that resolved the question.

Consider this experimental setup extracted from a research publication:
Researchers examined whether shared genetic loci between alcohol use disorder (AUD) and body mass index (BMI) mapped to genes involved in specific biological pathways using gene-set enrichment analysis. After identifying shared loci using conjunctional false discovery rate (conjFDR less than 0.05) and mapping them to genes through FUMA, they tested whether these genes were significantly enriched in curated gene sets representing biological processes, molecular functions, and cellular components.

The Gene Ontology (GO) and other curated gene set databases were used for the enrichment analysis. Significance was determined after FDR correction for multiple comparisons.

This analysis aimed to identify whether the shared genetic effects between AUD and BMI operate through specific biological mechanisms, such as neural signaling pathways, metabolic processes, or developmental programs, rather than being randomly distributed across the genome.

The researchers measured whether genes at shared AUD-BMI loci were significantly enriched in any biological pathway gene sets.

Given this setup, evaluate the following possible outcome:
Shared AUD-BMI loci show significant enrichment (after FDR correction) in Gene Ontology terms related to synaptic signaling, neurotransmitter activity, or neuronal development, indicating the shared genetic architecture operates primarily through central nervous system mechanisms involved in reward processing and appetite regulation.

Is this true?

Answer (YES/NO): YES